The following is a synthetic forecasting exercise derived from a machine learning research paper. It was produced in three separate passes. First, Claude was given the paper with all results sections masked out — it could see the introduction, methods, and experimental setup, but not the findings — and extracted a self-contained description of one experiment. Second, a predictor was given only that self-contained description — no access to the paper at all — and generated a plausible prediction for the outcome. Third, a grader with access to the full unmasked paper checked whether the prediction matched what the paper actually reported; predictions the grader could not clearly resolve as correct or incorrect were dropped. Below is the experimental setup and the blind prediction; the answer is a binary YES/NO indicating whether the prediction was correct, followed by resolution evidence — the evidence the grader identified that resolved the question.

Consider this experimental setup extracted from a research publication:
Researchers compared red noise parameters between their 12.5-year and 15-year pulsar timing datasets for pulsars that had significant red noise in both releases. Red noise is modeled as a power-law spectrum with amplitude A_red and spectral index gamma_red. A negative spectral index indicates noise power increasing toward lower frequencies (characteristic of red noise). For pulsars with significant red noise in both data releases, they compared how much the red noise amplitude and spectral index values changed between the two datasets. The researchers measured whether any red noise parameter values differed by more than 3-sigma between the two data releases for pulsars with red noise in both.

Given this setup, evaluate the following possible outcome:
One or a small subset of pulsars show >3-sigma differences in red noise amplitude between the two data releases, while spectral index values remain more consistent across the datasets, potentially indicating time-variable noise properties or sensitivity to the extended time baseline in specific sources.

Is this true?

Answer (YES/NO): NO